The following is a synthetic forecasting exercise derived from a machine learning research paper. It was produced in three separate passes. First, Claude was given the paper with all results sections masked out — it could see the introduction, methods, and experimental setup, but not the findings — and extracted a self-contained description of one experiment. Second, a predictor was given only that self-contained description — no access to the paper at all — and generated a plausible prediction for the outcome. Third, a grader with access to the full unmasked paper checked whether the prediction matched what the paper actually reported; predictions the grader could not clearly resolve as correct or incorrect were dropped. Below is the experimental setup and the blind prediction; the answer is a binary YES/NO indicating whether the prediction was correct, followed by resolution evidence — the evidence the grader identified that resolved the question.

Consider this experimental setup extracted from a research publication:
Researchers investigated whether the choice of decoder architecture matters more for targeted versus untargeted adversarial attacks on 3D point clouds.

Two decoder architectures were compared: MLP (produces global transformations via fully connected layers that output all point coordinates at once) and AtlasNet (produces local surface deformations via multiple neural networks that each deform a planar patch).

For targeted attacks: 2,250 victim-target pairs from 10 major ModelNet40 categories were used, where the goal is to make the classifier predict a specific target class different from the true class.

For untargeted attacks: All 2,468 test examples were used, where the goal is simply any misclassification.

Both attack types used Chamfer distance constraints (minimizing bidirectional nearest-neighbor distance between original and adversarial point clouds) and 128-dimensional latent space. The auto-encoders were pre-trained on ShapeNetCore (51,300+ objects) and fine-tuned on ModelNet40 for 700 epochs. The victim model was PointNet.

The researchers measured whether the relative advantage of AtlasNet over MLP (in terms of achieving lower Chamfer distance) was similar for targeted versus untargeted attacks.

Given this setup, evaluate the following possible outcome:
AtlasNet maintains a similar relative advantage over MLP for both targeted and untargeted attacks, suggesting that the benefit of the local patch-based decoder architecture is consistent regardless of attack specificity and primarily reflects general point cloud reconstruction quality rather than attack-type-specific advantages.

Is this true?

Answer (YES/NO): YES